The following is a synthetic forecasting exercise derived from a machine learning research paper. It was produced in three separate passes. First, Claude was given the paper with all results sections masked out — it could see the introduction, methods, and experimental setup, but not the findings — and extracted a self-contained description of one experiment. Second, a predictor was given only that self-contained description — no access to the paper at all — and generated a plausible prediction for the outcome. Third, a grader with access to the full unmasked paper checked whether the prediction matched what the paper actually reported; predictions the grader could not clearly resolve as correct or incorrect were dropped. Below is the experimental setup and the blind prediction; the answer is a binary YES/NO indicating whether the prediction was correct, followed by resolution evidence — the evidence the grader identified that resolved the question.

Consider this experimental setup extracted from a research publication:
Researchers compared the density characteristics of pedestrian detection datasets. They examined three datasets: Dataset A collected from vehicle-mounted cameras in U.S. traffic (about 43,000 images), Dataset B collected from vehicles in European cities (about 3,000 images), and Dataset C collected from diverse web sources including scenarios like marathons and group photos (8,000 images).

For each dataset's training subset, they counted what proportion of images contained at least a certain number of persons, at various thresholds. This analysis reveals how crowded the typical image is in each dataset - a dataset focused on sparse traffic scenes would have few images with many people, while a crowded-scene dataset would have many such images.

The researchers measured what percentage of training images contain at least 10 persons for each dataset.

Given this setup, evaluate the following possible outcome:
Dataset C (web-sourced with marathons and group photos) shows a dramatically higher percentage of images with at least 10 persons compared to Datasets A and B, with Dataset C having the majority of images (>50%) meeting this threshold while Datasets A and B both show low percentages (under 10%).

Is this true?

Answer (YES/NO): NO